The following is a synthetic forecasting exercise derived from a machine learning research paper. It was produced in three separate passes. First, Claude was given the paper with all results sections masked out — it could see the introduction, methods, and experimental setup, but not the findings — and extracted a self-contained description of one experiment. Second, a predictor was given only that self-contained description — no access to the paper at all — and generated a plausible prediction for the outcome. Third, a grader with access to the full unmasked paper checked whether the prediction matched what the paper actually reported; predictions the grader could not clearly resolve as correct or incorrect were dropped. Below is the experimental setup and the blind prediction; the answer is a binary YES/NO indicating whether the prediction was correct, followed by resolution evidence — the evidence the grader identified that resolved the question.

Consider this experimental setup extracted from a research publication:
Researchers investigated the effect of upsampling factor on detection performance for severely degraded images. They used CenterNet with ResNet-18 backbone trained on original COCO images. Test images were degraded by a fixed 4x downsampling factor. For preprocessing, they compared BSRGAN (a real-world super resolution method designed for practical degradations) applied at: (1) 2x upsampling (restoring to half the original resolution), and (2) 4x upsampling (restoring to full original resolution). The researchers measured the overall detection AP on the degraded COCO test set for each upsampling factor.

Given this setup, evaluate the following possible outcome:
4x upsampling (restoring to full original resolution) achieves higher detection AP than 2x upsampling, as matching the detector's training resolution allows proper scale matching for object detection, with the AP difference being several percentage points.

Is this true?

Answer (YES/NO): NO